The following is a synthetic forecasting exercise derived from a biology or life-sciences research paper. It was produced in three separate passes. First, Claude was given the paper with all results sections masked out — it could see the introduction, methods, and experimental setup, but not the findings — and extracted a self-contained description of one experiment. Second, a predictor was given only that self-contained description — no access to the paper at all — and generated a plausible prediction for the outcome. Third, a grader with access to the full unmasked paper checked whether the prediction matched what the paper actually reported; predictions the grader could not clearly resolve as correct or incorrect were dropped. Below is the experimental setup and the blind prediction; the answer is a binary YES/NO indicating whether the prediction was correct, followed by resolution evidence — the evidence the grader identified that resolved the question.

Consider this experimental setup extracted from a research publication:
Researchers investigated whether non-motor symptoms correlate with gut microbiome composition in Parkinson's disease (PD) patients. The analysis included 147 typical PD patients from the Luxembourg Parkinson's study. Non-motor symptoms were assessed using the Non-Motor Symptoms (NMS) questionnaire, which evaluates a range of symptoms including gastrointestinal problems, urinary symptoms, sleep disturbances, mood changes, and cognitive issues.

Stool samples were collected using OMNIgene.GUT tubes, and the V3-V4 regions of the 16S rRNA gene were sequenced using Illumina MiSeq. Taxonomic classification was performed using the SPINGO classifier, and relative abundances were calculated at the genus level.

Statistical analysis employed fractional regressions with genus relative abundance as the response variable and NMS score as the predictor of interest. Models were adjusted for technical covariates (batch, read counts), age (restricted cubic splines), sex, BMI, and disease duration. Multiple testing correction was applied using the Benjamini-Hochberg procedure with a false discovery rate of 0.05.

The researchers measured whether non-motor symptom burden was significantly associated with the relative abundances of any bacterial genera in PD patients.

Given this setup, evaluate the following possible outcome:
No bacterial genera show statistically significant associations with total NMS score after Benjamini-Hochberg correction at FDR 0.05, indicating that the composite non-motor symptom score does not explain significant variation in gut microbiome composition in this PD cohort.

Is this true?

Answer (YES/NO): YES